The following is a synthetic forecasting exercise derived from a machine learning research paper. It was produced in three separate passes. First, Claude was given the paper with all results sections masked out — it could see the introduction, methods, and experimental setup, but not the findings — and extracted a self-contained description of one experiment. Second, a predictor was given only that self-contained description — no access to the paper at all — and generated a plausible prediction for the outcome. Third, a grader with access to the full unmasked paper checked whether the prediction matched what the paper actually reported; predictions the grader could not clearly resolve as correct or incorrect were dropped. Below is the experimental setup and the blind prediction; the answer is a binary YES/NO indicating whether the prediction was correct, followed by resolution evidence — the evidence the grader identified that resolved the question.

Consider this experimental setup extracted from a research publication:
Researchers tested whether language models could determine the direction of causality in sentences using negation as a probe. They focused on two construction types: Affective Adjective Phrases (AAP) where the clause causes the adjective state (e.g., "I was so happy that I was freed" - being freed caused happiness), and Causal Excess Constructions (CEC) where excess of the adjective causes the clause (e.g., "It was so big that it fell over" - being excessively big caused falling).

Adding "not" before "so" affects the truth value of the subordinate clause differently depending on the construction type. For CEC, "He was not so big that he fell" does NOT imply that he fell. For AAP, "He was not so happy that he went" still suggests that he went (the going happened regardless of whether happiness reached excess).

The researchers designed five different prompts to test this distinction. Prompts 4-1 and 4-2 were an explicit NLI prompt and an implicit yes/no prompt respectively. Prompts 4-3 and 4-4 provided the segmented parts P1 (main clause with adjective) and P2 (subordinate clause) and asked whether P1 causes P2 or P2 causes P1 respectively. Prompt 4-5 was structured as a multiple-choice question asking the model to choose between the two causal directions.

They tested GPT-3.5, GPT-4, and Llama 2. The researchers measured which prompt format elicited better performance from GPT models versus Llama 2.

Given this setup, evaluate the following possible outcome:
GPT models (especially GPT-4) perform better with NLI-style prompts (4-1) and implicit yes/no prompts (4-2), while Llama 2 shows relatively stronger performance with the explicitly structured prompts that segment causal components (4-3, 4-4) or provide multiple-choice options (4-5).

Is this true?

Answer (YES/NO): NO